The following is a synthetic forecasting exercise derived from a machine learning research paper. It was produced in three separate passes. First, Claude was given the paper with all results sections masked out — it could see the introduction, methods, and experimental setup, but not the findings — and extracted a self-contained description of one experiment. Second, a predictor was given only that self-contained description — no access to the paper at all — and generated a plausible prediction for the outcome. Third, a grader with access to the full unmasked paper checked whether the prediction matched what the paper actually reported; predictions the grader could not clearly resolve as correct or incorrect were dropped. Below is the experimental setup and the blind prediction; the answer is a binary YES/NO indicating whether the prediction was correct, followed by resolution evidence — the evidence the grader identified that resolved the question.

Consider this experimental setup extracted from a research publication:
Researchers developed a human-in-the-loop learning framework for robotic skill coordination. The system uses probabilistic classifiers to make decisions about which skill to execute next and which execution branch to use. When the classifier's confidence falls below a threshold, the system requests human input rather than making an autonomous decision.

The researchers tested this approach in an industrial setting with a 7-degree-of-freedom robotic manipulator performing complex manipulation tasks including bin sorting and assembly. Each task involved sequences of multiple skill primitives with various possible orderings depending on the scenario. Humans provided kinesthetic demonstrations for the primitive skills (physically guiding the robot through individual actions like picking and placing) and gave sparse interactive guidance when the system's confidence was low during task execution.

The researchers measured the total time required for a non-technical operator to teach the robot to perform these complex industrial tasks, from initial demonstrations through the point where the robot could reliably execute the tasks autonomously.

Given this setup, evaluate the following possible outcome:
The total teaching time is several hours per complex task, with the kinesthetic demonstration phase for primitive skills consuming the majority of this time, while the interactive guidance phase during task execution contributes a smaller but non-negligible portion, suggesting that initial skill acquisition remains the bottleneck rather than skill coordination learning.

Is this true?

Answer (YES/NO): NO